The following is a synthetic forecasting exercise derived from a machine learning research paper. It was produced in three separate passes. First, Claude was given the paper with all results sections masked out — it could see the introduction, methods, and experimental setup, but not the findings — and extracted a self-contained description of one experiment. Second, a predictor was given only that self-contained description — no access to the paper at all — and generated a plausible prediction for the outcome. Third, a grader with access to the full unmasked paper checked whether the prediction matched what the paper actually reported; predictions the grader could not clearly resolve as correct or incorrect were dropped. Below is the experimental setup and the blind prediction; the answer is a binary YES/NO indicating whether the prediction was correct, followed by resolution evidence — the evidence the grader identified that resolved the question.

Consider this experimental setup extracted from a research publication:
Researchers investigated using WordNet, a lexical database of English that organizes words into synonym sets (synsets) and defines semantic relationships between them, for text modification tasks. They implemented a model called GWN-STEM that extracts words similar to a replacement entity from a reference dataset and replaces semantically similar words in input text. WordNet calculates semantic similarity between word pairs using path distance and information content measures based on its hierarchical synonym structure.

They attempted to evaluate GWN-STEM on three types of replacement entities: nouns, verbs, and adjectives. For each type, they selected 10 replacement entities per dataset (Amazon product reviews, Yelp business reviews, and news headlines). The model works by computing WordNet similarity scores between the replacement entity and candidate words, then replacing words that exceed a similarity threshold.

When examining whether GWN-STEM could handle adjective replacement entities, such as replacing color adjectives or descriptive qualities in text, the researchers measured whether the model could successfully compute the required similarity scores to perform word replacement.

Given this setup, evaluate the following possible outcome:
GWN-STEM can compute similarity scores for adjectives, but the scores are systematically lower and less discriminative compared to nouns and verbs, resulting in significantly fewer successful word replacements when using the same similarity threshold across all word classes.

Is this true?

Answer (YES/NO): NO